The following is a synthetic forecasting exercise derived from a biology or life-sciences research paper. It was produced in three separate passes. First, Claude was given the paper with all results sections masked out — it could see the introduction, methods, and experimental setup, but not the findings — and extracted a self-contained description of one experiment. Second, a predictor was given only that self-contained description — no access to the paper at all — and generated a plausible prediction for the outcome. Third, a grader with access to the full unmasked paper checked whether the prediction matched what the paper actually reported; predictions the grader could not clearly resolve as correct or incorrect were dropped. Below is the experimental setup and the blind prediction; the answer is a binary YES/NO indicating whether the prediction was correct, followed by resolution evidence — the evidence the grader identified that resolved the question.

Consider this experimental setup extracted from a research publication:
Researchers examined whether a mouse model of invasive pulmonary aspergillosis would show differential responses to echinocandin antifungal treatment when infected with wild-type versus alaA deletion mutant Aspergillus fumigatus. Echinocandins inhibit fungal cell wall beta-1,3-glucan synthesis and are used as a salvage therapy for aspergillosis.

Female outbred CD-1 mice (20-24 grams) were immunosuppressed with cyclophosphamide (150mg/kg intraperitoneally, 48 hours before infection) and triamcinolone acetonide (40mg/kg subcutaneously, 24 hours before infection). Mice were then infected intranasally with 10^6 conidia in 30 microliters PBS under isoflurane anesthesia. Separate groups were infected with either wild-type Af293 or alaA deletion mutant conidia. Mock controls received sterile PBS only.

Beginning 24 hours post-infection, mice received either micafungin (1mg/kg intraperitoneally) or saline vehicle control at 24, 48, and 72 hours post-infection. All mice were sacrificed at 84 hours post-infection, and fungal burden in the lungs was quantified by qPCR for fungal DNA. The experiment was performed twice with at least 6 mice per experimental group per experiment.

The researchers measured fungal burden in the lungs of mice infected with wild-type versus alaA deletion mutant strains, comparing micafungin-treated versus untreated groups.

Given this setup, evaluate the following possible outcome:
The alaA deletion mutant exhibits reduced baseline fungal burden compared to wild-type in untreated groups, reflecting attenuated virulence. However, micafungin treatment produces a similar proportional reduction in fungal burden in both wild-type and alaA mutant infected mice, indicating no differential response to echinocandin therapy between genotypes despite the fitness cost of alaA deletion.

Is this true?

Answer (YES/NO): NO